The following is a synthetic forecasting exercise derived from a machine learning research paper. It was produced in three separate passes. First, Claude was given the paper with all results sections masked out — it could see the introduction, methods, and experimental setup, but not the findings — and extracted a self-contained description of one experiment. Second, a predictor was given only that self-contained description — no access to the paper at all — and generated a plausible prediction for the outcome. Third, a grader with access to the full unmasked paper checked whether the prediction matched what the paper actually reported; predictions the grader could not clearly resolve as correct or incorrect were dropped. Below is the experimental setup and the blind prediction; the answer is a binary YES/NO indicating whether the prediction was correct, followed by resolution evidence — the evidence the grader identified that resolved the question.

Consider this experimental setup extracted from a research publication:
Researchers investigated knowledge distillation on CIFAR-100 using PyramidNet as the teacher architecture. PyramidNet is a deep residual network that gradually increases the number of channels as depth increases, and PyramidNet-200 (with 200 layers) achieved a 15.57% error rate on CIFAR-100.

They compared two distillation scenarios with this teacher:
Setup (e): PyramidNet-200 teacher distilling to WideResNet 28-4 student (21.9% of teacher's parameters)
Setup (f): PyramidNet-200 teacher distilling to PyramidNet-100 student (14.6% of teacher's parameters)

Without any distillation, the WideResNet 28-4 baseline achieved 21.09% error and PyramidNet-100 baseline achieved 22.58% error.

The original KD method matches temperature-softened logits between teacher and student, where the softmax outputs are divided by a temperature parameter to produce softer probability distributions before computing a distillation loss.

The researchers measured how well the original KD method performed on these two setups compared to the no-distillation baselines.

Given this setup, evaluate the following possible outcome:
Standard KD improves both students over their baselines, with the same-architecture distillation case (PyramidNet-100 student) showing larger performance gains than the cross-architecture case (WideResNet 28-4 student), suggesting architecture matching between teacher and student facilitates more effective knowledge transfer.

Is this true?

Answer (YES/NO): YES